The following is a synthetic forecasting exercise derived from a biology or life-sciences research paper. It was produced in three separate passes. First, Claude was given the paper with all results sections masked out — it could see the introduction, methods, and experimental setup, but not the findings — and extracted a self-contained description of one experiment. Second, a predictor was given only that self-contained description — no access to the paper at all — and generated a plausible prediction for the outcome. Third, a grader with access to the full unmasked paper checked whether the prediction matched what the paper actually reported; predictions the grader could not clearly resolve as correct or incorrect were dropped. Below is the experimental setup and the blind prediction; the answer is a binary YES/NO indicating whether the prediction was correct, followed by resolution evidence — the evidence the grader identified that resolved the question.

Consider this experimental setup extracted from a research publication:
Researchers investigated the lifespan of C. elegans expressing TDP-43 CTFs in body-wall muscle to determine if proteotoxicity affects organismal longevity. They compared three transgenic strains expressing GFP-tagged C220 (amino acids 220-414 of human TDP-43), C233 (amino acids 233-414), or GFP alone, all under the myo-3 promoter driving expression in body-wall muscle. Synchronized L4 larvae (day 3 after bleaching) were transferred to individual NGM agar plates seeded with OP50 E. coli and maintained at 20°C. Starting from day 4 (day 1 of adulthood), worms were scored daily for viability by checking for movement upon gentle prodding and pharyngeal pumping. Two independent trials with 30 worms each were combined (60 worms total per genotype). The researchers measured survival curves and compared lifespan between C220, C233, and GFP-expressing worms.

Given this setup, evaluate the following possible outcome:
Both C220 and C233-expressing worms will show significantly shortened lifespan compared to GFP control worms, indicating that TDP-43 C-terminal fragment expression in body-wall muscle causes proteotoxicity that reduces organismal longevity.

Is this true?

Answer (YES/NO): YES